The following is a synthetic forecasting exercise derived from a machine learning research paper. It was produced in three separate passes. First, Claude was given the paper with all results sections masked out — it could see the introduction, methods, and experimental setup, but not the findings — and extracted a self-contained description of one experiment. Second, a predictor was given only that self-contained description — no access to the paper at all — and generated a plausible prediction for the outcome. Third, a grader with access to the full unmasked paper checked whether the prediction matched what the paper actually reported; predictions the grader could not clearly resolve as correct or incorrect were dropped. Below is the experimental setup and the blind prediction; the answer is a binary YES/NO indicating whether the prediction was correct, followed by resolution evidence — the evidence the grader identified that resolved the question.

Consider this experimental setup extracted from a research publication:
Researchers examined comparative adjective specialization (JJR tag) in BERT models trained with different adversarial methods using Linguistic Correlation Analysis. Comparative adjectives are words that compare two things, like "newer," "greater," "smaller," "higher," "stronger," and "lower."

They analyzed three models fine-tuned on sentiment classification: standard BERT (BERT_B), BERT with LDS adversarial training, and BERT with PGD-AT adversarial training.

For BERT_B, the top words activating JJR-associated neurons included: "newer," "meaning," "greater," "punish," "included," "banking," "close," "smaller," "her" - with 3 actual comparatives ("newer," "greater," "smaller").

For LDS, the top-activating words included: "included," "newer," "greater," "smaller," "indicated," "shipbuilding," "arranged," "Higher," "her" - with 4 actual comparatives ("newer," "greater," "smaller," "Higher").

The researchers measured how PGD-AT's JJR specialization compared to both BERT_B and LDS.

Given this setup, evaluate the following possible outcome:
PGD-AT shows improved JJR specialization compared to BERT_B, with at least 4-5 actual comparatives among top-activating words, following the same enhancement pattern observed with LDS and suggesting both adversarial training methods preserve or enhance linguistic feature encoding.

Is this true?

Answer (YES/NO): YES